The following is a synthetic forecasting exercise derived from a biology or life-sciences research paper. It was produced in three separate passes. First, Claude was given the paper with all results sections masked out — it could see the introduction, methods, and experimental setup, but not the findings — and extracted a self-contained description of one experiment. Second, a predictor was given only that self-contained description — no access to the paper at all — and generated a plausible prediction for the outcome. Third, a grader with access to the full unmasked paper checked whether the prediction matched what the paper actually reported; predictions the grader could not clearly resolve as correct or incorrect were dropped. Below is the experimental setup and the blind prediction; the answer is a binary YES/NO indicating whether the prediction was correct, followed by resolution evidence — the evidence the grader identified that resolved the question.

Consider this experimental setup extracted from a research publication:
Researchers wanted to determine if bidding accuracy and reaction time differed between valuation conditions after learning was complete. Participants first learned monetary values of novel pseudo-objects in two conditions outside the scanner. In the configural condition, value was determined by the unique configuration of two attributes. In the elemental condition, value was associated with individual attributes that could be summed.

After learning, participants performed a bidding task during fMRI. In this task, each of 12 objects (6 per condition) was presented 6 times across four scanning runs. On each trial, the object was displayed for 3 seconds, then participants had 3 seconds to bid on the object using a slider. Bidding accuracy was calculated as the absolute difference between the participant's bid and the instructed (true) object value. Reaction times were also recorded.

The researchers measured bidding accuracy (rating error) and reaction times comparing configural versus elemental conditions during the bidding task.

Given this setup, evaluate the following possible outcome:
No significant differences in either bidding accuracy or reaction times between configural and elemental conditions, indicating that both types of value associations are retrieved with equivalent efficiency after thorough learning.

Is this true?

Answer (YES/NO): YES